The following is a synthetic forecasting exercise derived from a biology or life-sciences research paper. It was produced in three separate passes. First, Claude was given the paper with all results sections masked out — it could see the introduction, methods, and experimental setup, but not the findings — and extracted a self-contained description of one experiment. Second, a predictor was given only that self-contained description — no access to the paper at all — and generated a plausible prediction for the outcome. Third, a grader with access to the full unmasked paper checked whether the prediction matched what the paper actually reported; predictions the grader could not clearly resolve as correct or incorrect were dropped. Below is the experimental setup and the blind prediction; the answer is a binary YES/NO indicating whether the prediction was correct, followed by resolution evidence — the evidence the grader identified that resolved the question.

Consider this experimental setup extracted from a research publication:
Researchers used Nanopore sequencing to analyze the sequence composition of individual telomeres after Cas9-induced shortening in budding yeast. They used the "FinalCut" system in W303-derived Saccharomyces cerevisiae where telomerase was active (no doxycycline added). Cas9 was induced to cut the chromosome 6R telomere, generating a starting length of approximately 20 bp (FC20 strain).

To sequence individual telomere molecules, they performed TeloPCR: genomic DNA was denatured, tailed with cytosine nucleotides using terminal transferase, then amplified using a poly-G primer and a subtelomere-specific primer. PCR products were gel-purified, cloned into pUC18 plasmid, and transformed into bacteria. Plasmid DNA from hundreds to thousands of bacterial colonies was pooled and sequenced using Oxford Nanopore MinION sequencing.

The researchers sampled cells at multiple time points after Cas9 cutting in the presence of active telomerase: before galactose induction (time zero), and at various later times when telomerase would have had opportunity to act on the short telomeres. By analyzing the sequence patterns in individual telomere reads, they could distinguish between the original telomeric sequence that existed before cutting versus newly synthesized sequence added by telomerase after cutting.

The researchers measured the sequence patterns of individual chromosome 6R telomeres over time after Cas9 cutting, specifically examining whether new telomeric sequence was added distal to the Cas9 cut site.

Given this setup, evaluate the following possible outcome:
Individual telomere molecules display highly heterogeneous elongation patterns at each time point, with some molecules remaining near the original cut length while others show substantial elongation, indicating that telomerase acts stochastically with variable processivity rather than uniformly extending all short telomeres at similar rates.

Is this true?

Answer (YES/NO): NO